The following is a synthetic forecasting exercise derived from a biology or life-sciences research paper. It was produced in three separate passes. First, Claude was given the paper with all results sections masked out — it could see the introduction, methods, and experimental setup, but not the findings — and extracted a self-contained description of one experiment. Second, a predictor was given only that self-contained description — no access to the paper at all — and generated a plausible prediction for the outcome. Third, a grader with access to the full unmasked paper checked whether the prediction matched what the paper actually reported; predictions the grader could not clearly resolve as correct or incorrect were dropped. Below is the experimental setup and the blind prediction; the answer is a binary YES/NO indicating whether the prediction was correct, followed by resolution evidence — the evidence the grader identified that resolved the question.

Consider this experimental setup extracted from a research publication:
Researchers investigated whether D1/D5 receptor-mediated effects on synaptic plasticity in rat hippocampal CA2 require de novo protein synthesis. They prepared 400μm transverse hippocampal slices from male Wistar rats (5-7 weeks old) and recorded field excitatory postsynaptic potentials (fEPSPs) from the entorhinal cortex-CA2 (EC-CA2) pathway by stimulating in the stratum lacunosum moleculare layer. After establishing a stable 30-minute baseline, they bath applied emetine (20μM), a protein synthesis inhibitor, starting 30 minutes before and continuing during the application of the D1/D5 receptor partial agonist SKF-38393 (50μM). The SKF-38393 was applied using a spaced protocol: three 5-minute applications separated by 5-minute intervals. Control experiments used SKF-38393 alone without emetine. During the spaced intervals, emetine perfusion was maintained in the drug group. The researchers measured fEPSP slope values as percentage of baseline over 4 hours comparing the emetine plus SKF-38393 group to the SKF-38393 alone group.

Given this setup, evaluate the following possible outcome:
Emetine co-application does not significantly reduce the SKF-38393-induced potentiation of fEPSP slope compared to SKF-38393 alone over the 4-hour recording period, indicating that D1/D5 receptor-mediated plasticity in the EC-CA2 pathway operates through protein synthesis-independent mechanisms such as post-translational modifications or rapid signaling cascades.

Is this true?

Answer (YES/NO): NO